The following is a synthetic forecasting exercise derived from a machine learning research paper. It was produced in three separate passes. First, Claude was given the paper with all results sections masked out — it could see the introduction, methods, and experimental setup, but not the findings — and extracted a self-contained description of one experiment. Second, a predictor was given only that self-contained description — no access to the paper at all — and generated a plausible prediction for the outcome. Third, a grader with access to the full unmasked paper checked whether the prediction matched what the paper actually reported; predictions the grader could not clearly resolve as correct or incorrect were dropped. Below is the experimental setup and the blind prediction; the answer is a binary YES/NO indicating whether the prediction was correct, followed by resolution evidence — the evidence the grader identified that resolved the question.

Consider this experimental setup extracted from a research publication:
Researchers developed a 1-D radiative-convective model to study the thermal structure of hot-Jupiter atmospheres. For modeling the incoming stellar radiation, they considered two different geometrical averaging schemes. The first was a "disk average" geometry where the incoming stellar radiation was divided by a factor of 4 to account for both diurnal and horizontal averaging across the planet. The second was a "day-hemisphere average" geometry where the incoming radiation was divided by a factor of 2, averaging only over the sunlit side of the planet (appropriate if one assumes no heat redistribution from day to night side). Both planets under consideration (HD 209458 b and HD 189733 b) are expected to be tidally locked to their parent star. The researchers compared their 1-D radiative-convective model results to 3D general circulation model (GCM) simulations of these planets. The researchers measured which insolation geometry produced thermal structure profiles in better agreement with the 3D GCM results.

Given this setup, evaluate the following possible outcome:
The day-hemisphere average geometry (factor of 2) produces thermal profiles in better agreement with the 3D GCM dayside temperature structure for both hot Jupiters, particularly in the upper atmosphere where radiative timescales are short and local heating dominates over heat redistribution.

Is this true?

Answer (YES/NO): NO